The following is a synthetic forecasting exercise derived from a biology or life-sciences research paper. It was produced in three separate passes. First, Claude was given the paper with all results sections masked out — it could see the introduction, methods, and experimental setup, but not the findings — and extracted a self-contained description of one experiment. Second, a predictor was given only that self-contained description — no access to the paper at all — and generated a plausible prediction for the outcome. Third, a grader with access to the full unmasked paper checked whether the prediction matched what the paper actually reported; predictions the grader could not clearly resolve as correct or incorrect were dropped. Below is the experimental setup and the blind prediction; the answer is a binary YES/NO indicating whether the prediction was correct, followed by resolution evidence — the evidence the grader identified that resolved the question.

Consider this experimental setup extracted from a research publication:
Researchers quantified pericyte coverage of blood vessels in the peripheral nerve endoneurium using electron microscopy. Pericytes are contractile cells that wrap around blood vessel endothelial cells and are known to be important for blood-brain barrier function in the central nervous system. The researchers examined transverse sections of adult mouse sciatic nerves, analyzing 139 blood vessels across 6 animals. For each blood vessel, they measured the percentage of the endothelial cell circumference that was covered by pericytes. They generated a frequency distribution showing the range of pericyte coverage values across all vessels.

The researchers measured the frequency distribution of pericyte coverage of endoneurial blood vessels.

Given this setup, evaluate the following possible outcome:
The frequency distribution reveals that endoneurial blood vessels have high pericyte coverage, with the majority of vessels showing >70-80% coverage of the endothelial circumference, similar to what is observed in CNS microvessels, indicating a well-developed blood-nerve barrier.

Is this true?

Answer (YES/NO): NO